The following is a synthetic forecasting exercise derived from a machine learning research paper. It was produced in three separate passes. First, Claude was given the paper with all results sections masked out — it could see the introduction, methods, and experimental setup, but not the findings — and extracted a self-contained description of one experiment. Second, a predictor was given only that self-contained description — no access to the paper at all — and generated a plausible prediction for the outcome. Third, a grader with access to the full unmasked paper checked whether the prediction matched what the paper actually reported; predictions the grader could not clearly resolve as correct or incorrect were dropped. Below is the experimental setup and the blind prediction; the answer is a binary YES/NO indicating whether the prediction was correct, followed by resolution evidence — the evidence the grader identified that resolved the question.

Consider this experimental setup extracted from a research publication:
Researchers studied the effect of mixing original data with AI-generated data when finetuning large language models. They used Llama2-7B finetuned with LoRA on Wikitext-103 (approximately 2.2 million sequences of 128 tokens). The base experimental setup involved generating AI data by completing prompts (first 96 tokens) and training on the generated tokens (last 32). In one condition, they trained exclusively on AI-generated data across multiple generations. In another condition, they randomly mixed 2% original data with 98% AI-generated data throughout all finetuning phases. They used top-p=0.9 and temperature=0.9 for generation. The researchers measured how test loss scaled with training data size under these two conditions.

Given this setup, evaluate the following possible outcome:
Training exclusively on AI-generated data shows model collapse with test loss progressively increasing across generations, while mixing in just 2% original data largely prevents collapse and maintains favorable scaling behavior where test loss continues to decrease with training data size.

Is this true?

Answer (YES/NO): NO